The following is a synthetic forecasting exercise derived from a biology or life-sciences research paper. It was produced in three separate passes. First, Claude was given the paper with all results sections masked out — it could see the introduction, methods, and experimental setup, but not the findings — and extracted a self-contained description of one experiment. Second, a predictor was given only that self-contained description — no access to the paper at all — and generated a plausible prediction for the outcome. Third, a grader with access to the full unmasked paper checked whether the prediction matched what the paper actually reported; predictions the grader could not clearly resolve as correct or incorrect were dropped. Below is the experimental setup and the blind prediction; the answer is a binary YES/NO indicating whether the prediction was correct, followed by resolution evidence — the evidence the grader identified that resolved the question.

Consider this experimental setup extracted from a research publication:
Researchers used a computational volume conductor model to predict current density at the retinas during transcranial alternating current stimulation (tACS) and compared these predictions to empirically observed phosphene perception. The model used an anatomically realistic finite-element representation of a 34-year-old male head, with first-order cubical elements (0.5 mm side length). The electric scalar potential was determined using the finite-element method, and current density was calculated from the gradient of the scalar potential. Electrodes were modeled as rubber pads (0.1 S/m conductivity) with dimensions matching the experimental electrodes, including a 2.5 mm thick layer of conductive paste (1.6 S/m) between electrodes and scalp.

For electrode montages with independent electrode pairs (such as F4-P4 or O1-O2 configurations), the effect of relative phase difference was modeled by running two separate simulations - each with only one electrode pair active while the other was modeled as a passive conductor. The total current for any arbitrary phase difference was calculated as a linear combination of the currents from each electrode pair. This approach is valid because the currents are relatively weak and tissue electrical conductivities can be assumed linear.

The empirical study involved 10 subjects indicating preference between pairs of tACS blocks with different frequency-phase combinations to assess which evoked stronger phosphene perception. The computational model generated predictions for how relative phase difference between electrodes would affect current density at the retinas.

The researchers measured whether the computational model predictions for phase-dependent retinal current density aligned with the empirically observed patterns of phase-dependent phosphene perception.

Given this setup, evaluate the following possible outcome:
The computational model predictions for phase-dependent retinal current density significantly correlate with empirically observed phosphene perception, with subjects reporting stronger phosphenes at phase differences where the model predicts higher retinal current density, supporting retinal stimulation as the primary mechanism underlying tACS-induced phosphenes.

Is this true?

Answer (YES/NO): YES